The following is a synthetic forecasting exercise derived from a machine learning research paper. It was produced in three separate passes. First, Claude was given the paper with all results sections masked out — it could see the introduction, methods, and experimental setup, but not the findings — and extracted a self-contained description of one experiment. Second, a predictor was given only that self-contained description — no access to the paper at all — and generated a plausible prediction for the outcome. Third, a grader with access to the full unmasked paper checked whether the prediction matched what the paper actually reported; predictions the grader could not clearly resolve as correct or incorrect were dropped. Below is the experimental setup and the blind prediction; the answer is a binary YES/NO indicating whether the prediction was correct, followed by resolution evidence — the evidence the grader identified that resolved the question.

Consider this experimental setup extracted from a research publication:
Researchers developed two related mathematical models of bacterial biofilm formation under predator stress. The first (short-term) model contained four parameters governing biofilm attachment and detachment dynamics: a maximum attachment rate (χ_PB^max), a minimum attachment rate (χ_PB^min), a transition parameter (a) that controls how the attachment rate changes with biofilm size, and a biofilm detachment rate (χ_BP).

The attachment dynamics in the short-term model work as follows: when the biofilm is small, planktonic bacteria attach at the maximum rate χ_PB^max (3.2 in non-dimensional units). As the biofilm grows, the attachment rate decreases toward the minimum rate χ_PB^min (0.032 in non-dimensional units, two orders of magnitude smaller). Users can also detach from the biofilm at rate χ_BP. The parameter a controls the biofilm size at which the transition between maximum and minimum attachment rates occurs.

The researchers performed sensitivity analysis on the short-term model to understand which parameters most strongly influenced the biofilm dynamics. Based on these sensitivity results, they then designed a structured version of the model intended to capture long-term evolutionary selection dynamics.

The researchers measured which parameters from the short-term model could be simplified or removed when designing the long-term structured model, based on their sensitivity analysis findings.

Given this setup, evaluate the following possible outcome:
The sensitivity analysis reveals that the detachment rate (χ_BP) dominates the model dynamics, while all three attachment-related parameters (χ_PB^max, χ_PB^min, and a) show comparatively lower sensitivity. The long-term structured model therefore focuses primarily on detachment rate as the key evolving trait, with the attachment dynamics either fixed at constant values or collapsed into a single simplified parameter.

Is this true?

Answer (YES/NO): NO